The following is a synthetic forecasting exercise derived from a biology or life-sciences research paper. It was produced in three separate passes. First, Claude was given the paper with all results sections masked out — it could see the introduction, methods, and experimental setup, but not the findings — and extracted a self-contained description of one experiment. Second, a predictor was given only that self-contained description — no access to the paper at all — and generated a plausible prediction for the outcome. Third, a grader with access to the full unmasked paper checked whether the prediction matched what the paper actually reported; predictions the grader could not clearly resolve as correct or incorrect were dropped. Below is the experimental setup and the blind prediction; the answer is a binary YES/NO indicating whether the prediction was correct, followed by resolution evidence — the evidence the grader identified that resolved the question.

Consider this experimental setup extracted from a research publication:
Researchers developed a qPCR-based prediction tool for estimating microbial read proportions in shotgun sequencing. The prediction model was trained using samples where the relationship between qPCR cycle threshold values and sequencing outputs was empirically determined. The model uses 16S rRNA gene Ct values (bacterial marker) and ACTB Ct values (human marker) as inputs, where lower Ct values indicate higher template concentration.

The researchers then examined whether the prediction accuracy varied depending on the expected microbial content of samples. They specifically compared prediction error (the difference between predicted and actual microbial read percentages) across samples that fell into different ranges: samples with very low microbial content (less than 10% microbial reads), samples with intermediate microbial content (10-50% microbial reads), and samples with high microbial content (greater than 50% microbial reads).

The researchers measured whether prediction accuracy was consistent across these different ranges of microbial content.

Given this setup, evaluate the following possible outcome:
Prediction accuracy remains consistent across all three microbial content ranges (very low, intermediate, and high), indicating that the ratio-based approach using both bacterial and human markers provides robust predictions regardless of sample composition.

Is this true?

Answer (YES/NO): NO